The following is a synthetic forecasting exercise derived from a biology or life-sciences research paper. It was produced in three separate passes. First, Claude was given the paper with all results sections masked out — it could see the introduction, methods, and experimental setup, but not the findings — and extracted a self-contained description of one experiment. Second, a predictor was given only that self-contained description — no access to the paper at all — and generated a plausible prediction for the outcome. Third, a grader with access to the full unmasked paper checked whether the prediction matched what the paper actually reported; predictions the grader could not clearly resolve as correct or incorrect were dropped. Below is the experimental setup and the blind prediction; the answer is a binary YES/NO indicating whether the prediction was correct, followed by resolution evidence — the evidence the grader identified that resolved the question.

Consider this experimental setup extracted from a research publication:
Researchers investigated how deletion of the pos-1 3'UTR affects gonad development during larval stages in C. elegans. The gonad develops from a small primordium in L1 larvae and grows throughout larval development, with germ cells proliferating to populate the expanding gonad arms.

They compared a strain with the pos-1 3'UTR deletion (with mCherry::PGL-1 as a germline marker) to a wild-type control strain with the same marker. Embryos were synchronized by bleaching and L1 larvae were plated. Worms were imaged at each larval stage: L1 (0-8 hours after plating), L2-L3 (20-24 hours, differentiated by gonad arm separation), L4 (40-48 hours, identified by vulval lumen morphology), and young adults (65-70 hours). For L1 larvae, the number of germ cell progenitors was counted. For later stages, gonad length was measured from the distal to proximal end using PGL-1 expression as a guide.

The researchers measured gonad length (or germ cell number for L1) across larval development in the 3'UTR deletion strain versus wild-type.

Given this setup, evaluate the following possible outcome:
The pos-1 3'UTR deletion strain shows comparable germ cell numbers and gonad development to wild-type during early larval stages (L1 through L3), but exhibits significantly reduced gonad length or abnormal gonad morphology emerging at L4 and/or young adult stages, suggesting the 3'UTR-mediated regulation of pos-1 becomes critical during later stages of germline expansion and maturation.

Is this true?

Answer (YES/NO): NO